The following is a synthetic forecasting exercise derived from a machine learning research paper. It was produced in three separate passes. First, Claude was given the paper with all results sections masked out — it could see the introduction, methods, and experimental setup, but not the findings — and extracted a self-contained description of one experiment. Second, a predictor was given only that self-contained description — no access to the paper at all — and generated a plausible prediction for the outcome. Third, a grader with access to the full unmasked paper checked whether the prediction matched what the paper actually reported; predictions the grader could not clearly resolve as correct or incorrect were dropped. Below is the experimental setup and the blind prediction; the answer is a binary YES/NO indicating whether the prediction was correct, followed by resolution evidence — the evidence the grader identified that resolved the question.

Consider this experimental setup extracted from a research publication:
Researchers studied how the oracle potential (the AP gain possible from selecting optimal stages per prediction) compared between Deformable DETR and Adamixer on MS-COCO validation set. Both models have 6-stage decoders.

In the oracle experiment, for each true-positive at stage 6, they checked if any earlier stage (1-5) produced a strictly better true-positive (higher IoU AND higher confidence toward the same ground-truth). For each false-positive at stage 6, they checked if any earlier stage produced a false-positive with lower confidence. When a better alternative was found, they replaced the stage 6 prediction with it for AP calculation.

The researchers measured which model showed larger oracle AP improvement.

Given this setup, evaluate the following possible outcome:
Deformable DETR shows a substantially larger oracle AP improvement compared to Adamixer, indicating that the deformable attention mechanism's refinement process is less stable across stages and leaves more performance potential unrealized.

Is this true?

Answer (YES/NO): NO